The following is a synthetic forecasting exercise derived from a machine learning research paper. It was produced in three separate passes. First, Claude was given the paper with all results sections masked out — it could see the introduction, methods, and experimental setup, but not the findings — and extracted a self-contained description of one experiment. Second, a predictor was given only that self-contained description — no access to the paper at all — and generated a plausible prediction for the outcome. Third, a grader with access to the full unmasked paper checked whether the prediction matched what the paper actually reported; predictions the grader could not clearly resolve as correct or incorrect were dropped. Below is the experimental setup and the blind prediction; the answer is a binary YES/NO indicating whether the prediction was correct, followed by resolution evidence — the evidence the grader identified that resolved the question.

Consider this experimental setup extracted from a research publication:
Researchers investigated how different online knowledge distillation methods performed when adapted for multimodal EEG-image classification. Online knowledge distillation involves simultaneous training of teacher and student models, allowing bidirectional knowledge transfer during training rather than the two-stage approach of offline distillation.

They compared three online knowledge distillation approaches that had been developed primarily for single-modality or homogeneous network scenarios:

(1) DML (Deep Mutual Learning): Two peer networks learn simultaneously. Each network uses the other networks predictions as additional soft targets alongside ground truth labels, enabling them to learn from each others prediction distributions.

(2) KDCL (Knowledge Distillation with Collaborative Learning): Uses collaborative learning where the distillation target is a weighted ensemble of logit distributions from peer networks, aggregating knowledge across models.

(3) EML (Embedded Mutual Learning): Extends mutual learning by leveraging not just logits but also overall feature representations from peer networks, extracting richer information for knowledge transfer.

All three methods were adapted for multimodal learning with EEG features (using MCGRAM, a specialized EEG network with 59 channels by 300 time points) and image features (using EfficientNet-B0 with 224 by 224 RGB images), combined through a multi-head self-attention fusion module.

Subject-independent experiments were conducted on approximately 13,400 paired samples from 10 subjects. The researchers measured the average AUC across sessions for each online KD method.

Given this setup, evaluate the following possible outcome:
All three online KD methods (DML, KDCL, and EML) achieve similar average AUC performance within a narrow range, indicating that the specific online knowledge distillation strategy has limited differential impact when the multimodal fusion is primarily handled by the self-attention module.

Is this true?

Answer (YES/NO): NO